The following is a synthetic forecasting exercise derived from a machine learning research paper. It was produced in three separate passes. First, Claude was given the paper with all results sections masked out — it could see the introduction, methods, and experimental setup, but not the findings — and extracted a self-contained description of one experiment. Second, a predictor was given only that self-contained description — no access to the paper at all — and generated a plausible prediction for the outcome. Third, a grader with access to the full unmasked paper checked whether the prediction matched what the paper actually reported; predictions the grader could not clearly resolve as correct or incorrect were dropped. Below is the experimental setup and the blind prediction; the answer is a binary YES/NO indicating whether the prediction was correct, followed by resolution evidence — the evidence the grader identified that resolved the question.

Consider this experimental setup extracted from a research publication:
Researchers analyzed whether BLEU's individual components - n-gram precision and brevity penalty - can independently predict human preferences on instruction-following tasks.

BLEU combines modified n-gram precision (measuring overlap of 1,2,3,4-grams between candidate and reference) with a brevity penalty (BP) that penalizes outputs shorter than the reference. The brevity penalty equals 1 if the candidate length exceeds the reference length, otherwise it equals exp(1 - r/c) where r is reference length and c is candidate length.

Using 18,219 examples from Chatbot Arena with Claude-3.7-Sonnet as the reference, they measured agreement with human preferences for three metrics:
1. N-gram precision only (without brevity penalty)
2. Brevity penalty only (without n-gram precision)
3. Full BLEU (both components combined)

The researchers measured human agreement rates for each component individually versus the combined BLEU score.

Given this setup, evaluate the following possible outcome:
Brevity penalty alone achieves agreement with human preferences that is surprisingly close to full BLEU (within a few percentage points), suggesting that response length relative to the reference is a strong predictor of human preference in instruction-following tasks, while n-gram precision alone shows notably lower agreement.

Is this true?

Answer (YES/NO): NO